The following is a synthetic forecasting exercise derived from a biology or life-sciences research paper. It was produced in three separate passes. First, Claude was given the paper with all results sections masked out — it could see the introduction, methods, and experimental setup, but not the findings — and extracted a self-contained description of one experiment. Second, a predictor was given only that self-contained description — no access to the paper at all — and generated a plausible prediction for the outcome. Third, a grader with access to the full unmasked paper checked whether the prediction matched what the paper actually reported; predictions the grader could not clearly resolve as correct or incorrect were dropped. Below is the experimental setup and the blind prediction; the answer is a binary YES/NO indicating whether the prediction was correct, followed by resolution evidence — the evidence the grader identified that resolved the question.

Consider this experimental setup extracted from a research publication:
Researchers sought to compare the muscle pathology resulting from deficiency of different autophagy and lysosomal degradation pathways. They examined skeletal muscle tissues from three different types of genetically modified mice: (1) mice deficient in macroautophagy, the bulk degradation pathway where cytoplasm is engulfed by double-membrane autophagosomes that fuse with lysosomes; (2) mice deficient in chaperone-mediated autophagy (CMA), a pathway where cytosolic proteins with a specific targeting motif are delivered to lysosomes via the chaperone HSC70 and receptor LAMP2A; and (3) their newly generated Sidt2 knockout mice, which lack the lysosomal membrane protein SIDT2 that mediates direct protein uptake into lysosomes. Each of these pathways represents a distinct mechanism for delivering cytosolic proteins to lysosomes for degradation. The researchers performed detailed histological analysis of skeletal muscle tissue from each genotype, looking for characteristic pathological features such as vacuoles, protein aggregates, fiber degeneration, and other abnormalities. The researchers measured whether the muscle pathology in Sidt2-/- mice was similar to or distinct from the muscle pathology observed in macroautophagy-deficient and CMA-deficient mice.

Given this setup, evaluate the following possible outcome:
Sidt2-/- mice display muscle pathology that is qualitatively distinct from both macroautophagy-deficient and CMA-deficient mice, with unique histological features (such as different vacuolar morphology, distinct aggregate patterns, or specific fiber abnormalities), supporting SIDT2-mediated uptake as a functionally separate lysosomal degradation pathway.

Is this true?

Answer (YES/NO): YES